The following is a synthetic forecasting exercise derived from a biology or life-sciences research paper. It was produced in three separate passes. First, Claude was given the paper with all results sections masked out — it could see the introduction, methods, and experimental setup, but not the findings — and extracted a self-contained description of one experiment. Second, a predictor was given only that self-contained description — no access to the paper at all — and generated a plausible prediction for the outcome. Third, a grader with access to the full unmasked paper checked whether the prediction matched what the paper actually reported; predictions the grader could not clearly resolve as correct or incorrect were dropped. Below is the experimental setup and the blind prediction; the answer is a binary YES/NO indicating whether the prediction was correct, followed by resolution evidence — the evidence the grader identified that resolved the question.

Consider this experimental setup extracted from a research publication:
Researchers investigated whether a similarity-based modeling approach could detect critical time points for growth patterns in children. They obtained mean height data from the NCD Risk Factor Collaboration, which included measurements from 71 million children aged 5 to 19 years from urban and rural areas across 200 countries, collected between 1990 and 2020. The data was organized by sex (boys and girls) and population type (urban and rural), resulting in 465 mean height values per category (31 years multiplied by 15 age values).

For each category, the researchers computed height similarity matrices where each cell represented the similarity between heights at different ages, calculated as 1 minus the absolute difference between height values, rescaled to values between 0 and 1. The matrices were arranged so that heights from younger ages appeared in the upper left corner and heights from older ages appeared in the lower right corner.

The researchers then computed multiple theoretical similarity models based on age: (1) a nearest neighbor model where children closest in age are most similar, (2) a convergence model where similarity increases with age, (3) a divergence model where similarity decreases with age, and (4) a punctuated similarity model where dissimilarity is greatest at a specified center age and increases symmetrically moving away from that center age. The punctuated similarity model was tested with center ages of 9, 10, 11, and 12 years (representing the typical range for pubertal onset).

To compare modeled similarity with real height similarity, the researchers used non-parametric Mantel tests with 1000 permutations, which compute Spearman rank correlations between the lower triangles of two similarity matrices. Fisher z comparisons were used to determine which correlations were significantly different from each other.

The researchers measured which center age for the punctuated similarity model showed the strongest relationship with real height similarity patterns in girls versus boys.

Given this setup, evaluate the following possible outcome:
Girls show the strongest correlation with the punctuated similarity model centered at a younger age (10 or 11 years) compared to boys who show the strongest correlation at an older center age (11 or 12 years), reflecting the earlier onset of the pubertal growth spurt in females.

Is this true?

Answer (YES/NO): NO